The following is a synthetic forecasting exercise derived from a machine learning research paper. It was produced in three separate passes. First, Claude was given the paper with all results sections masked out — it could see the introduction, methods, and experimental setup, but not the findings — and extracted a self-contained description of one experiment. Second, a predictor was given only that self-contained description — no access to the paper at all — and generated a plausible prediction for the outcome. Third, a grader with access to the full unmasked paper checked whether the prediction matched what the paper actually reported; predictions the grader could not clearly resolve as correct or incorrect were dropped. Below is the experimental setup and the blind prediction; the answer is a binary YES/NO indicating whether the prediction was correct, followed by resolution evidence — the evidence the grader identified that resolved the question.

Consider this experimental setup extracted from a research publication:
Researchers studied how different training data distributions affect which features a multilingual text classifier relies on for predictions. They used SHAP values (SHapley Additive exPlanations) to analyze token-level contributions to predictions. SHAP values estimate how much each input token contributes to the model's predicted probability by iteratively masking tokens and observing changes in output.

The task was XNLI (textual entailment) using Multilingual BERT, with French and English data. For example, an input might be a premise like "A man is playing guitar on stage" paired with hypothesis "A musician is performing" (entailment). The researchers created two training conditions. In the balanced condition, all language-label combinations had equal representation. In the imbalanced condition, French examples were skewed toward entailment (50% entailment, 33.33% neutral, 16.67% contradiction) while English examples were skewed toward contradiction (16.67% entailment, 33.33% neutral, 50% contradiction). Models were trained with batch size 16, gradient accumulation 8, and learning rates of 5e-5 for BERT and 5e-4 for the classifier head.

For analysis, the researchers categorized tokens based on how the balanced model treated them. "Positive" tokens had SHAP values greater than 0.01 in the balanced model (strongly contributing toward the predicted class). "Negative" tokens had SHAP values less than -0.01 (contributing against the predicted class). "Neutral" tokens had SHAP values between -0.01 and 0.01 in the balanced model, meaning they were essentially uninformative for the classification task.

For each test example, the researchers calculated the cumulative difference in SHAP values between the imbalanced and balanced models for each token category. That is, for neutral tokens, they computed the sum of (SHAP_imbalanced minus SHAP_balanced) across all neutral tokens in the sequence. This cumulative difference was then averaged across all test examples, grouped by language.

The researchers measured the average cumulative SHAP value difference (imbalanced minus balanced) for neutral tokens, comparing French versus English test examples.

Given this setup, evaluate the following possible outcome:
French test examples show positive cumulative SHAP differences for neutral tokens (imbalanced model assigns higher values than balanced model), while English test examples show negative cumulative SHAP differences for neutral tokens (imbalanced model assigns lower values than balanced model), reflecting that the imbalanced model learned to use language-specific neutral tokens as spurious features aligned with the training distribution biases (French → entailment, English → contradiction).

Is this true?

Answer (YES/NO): NO